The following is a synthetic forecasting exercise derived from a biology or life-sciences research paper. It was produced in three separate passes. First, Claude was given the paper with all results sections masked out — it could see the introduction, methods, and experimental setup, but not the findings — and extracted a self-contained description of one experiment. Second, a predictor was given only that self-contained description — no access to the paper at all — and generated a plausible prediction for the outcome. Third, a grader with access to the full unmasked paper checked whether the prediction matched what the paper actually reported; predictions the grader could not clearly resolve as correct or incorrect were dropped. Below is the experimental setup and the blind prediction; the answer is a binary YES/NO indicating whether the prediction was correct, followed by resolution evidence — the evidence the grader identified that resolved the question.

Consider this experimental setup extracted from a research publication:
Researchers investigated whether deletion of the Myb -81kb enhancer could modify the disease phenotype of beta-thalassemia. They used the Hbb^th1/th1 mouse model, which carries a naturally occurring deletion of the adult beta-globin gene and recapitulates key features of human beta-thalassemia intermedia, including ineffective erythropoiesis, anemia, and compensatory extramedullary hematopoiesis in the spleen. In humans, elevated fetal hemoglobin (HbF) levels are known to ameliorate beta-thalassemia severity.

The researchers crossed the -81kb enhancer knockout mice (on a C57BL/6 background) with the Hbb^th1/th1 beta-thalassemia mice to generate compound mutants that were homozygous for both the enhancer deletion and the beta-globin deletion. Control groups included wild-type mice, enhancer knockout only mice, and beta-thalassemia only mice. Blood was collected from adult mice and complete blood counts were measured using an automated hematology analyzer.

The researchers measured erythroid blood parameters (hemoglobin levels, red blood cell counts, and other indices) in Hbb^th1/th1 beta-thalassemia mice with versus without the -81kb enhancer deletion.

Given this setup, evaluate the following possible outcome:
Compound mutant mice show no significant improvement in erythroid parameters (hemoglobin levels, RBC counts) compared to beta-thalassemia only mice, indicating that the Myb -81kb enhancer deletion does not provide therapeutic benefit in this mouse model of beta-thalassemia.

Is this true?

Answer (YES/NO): NO